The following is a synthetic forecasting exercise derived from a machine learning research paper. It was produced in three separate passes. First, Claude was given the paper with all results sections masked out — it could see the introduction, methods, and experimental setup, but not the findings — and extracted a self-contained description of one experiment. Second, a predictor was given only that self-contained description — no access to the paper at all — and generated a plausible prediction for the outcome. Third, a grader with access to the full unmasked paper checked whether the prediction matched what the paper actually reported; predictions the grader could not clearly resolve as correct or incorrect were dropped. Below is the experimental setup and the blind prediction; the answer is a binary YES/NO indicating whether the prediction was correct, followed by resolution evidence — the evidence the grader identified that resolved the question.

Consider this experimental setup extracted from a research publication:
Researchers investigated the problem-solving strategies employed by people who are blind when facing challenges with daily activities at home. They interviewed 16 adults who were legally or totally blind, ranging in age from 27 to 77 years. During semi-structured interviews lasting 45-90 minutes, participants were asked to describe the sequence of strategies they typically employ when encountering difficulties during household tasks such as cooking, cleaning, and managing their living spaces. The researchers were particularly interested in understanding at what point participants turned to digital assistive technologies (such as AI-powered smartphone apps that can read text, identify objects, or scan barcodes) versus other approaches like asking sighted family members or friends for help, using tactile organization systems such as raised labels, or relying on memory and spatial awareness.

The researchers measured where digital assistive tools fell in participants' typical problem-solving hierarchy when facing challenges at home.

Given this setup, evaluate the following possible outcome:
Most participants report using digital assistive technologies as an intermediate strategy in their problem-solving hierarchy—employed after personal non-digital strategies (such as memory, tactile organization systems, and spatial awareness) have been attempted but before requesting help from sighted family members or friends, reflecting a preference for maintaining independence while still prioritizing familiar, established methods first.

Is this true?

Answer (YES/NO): NO